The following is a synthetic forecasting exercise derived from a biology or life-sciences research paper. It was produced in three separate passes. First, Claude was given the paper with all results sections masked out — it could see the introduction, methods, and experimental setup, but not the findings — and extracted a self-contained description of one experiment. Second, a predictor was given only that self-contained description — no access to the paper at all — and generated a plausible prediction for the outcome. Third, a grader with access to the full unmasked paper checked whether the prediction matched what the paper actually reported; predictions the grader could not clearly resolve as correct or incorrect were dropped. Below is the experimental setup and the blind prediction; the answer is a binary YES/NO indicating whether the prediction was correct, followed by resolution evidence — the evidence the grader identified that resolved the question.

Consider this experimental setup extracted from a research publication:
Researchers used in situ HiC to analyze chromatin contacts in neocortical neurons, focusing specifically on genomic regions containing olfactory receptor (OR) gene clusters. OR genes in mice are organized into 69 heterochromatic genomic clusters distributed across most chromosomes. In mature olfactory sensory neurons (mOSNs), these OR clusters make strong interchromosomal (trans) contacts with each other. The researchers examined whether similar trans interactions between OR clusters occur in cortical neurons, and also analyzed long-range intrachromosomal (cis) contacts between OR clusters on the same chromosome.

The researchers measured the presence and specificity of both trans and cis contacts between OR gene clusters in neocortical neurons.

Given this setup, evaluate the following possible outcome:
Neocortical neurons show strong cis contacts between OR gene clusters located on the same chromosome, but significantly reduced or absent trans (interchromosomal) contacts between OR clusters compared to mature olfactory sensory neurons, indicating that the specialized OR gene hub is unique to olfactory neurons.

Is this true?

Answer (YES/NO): YES